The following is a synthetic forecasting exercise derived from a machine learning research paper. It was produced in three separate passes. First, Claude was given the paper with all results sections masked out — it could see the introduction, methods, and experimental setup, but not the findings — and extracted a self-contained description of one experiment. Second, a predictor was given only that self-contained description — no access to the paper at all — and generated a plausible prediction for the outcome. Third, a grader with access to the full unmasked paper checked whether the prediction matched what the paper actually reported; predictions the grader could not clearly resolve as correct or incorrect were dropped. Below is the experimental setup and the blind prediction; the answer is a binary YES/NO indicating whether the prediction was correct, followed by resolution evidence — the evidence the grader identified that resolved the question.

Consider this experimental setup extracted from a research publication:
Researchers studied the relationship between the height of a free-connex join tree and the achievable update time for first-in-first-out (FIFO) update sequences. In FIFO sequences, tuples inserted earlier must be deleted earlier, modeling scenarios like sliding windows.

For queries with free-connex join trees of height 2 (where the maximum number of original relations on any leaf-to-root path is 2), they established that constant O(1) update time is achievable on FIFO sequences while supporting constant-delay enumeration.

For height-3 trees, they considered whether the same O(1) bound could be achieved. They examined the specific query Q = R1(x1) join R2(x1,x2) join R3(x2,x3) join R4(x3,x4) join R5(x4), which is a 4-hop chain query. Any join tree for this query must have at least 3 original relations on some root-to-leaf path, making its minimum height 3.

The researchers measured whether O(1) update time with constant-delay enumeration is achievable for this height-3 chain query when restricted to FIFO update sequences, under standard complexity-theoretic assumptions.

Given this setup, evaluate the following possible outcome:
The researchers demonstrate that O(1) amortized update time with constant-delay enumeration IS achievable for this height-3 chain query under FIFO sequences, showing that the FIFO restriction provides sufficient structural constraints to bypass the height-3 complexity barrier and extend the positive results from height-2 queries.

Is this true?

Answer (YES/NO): NO